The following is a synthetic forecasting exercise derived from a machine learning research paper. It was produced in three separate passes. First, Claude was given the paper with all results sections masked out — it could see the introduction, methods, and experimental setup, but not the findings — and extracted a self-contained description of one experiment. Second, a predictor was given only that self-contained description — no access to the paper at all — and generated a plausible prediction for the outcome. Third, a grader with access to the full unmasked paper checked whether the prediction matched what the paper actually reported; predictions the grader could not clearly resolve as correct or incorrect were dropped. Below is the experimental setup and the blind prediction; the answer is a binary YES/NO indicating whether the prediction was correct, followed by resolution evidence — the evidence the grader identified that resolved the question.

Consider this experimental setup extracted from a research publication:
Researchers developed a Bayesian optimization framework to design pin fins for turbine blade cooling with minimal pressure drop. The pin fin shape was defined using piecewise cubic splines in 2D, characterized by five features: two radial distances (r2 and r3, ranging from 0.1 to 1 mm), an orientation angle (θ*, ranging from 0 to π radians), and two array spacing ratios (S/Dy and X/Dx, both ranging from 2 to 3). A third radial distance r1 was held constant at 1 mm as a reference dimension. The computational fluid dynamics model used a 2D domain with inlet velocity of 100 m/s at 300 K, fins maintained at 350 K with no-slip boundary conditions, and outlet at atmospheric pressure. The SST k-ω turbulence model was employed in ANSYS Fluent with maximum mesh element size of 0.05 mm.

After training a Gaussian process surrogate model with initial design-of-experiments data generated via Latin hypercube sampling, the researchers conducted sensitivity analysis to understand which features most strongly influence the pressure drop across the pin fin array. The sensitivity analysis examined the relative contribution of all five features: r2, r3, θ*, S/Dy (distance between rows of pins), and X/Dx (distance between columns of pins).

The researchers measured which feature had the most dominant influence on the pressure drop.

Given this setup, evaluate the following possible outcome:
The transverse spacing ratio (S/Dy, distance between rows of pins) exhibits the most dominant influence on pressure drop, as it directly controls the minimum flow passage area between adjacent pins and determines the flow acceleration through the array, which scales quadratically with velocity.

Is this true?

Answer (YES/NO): YES